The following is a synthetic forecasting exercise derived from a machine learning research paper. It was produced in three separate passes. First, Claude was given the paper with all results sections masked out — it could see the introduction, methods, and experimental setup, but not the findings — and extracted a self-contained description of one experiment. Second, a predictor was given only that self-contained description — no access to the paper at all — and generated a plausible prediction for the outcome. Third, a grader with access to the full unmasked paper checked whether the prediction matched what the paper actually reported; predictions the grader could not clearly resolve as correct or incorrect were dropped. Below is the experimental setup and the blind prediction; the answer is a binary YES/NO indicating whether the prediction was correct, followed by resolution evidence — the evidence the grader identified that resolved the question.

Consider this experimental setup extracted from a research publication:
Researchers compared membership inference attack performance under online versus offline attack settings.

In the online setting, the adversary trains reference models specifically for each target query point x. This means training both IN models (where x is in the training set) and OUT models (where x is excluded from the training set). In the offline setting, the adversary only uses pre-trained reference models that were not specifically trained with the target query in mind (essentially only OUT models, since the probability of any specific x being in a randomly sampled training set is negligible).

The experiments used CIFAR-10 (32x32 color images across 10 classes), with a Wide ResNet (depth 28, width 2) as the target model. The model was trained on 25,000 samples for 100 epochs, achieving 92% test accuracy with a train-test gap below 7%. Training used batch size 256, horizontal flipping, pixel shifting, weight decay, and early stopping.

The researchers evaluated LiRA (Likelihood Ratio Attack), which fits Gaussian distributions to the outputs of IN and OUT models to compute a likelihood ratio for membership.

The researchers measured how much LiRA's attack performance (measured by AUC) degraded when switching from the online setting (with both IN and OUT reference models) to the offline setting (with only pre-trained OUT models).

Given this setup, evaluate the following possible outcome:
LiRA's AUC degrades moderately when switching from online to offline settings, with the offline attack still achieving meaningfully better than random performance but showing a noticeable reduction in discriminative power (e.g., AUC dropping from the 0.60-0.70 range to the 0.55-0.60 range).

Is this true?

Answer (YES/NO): NO